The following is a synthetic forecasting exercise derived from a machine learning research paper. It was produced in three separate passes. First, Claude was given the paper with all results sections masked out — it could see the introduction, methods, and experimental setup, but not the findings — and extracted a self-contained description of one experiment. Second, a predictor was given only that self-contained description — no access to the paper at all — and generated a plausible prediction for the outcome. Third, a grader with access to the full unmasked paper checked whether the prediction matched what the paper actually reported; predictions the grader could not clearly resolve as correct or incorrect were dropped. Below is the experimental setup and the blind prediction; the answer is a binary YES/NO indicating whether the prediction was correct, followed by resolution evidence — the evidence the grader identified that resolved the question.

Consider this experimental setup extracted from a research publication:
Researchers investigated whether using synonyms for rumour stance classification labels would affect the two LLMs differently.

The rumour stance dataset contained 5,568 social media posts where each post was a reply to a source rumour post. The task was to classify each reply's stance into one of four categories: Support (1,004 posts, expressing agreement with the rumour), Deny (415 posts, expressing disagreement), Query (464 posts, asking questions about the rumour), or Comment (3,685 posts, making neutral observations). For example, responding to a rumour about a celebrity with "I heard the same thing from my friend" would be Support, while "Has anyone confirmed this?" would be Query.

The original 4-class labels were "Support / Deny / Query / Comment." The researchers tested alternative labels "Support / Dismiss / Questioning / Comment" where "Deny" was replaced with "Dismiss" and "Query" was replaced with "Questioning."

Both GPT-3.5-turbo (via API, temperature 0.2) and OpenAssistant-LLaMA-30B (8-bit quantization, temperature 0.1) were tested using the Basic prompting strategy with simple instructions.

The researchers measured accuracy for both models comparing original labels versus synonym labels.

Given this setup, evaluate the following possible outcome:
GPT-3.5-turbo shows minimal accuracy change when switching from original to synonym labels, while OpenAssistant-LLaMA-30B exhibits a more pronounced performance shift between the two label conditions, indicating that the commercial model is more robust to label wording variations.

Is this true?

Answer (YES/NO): NO